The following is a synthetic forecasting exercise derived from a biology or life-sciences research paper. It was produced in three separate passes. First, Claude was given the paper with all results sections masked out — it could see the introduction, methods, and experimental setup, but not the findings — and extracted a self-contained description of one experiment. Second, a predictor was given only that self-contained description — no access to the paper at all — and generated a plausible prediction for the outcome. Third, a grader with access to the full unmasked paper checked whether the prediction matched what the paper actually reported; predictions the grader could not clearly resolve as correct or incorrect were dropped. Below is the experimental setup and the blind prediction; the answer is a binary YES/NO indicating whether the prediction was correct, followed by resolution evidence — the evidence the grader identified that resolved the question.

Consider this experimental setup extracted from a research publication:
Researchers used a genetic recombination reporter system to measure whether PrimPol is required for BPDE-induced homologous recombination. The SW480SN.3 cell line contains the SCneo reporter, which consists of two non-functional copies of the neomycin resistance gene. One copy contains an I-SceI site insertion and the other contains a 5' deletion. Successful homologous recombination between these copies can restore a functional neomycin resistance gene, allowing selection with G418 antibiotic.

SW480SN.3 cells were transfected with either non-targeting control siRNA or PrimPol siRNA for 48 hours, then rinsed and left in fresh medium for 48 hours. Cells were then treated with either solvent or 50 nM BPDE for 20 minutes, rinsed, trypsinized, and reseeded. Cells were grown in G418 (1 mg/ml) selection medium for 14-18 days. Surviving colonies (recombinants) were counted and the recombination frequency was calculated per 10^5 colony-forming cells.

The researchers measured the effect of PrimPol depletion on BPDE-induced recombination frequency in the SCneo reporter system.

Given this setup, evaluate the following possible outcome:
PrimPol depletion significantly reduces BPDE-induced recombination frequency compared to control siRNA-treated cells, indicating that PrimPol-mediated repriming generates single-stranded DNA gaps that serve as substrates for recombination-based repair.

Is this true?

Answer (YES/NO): YES